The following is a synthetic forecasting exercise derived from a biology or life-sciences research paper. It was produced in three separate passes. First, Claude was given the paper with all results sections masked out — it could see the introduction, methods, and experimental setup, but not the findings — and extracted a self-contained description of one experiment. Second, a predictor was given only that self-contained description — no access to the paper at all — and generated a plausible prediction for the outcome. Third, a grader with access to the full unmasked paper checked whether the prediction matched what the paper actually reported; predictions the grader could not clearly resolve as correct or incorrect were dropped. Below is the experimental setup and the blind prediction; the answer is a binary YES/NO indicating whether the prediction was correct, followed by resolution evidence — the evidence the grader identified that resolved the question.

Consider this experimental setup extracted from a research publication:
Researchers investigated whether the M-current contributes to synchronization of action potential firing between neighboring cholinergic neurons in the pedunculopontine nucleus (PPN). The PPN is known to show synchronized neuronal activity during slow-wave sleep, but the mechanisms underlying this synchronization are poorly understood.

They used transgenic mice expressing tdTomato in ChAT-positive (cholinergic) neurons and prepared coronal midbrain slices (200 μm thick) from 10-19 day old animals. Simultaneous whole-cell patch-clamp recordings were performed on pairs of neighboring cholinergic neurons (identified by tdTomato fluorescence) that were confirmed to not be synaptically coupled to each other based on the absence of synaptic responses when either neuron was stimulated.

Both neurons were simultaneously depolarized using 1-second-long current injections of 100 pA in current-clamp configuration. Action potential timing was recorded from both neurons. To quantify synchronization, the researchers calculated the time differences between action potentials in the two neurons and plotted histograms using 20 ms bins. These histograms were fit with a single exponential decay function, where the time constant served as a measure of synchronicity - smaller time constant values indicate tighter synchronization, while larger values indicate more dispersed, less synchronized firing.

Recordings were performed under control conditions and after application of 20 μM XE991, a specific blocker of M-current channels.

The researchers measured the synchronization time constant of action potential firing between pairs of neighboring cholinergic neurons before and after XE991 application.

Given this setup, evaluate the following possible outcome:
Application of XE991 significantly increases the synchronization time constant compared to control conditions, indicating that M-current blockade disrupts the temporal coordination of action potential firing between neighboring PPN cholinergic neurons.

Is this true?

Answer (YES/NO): YES